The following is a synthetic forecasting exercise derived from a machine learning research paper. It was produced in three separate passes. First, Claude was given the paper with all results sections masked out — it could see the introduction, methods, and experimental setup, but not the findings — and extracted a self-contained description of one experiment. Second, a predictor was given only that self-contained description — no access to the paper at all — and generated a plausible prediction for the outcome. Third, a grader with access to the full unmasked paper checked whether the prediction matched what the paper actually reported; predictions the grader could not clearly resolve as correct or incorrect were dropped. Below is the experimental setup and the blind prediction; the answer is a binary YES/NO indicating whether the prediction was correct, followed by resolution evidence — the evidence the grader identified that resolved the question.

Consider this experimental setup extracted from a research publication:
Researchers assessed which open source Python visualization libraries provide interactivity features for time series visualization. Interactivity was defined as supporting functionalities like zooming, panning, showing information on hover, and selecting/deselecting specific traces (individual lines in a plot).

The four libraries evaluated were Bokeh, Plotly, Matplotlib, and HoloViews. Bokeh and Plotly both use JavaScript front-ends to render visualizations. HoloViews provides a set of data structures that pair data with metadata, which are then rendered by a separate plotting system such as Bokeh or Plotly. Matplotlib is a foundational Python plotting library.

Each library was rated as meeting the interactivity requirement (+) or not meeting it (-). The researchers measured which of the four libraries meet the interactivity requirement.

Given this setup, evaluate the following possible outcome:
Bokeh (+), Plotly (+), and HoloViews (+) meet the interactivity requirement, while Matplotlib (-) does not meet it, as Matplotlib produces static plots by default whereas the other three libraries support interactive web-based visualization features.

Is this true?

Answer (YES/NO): YES